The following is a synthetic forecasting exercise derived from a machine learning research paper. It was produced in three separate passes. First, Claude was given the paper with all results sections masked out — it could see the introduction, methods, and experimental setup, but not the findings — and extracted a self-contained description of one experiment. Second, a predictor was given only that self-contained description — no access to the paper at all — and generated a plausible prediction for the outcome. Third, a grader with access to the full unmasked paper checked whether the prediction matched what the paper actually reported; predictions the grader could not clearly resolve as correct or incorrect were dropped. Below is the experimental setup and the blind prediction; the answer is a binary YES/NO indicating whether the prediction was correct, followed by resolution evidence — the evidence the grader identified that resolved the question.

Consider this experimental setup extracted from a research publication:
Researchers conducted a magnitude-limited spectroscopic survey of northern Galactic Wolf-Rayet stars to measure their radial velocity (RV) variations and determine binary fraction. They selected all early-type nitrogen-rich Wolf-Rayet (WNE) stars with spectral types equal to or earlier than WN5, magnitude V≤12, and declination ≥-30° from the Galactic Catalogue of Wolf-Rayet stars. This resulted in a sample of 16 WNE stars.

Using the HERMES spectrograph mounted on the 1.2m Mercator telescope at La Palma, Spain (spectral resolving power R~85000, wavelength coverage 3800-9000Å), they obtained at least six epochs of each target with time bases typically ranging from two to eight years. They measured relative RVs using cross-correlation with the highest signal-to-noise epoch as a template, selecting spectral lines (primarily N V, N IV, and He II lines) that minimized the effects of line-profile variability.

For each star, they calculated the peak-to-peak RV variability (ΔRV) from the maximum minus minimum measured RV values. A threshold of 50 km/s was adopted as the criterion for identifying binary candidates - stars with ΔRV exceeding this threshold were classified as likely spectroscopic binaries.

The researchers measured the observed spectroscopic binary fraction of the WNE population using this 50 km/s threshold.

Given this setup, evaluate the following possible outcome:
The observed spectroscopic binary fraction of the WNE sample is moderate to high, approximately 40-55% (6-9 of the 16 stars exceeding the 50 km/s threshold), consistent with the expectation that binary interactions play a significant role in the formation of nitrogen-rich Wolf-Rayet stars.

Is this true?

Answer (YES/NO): YES